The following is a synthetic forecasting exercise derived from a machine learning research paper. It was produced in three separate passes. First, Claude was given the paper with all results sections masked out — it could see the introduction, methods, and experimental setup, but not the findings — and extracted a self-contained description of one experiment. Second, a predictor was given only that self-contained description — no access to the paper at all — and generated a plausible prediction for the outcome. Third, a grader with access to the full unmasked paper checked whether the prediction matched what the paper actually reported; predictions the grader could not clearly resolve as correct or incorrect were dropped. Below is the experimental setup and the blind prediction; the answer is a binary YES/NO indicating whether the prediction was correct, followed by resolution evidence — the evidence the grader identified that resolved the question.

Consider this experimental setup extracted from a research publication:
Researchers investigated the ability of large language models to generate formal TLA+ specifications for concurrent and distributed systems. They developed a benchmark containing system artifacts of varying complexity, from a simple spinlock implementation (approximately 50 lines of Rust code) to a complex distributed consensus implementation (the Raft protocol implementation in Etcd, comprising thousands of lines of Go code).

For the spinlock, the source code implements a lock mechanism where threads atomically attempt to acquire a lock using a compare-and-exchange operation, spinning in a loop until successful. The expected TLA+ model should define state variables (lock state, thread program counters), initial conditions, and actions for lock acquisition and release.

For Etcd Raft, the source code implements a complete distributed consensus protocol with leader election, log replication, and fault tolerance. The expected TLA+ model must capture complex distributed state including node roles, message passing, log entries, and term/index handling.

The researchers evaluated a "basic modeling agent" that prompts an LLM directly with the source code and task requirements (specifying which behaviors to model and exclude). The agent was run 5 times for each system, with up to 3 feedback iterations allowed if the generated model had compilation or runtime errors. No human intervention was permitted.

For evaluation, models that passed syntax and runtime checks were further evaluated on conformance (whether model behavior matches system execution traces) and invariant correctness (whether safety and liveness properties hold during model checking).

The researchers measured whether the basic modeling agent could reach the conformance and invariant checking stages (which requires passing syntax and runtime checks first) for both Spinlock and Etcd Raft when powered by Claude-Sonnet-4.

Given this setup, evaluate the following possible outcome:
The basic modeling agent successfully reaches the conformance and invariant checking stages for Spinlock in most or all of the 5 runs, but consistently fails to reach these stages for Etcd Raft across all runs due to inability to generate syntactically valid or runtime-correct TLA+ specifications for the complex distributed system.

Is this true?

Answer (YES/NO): NO